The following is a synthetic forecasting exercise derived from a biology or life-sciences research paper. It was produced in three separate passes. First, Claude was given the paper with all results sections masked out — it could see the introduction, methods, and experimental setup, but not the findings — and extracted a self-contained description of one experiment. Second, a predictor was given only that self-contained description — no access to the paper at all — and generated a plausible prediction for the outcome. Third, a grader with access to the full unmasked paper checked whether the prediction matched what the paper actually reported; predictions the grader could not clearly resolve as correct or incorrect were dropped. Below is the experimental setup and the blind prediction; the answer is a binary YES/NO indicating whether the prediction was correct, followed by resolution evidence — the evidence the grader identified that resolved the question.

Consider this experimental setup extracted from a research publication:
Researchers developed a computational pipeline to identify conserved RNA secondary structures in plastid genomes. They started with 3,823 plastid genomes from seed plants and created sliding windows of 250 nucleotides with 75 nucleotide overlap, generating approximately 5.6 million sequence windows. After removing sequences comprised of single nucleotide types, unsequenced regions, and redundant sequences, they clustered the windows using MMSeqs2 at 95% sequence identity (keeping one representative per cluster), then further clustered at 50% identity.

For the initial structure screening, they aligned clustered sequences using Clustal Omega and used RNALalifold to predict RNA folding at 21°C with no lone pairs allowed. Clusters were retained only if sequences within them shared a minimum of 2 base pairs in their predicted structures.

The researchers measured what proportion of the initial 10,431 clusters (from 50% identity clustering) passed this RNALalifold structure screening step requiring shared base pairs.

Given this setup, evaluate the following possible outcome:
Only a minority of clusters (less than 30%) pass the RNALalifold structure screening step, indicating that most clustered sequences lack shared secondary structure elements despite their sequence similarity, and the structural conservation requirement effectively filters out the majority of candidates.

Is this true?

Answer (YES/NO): NO